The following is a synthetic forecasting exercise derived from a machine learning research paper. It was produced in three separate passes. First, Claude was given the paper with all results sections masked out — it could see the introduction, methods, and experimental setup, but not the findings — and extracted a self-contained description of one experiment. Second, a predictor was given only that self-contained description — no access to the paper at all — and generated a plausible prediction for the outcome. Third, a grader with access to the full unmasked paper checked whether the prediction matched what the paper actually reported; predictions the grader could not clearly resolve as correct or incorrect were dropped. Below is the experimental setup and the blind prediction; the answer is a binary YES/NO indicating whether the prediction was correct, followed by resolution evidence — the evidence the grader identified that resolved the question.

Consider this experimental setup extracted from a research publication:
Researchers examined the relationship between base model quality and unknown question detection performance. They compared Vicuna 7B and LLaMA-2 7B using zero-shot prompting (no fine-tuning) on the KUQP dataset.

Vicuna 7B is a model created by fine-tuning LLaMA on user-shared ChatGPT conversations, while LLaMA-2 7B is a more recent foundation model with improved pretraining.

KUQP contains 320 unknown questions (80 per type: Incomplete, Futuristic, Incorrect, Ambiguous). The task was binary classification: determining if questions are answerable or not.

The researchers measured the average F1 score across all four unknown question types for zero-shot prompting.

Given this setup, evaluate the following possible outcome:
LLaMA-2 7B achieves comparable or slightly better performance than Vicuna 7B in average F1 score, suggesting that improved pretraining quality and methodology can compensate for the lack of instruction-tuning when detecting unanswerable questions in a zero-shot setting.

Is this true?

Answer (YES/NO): NO